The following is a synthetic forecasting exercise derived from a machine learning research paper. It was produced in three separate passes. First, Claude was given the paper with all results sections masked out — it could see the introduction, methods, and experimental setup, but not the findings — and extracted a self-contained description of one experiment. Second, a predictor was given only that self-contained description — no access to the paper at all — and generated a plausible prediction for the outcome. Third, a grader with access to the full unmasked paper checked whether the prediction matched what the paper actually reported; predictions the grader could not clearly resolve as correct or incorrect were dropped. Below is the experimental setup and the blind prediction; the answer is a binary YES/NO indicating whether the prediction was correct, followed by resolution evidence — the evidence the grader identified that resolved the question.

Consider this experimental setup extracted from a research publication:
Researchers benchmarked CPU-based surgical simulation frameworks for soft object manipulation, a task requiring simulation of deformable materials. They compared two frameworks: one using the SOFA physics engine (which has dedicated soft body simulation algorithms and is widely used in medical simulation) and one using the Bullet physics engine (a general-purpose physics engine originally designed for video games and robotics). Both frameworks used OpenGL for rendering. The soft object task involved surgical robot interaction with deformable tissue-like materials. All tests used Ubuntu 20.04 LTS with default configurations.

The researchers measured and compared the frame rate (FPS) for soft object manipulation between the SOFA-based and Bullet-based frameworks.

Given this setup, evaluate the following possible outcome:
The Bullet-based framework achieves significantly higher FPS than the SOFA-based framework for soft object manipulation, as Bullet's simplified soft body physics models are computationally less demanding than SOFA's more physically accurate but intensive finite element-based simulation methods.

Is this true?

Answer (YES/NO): NO